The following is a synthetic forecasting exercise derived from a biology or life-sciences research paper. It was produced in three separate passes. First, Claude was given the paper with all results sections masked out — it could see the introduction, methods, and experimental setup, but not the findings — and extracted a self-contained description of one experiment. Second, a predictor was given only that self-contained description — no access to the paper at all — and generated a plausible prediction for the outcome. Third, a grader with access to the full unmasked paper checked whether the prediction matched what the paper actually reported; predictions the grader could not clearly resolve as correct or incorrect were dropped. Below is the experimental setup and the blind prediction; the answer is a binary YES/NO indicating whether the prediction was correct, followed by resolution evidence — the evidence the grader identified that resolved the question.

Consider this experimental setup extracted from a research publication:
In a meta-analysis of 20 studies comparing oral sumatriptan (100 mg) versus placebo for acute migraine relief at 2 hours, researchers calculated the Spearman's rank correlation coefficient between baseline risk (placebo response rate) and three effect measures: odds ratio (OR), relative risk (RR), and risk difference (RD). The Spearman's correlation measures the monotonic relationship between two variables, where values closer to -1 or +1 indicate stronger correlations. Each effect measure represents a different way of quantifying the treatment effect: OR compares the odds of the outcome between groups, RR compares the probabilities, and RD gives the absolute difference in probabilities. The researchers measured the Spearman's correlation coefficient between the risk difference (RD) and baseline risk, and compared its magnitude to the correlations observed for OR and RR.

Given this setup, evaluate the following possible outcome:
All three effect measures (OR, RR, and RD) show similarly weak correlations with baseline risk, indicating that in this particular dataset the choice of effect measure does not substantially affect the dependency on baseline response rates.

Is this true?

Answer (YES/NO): NO